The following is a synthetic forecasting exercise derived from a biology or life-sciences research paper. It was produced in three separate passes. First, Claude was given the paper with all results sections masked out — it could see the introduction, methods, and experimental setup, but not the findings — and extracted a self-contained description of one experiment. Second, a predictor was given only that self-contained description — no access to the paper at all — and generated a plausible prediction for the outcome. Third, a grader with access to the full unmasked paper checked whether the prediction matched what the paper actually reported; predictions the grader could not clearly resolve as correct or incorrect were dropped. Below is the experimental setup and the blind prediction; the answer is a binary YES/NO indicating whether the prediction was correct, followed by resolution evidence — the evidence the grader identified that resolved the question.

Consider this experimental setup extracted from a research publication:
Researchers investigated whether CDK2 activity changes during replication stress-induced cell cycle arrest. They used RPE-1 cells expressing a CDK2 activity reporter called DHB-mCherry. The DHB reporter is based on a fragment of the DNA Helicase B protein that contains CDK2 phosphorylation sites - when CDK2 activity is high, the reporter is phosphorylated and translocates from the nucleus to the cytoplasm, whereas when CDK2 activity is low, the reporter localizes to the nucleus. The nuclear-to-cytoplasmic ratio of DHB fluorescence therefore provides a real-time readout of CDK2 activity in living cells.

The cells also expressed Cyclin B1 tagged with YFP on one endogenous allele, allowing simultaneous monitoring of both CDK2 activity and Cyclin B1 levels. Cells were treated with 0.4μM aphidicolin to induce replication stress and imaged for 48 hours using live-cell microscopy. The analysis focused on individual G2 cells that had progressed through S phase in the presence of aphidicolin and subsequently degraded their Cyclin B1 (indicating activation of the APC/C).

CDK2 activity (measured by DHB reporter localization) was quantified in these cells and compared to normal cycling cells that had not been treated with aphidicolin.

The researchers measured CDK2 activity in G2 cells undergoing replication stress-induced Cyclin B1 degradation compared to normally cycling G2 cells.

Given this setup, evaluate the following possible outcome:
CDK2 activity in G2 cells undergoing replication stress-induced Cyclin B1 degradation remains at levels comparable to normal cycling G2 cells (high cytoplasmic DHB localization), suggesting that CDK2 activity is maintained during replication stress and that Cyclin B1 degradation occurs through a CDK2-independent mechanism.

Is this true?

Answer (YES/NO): YES